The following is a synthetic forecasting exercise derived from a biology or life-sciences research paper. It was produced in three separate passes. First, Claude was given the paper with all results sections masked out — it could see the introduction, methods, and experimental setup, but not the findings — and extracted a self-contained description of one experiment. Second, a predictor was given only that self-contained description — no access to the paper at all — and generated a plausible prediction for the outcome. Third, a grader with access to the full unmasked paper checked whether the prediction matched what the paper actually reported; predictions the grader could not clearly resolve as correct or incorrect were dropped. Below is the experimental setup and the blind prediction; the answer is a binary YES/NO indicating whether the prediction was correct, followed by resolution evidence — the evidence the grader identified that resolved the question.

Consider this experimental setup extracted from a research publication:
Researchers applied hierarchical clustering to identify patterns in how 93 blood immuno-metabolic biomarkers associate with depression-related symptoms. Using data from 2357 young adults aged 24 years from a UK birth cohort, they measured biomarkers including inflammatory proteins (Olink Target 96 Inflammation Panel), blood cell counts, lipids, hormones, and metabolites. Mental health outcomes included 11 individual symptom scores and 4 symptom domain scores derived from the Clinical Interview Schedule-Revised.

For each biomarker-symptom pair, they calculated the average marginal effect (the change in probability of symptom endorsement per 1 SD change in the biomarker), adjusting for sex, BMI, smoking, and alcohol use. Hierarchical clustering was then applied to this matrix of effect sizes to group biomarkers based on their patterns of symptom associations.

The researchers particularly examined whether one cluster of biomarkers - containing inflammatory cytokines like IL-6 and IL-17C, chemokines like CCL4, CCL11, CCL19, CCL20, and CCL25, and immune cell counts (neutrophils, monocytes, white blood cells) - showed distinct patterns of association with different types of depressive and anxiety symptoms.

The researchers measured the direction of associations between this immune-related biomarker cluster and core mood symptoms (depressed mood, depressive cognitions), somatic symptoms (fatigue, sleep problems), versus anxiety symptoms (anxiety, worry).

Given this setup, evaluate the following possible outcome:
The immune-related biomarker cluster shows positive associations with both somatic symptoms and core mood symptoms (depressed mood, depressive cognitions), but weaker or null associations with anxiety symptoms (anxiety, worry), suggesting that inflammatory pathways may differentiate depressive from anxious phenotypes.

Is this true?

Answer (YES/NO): YES